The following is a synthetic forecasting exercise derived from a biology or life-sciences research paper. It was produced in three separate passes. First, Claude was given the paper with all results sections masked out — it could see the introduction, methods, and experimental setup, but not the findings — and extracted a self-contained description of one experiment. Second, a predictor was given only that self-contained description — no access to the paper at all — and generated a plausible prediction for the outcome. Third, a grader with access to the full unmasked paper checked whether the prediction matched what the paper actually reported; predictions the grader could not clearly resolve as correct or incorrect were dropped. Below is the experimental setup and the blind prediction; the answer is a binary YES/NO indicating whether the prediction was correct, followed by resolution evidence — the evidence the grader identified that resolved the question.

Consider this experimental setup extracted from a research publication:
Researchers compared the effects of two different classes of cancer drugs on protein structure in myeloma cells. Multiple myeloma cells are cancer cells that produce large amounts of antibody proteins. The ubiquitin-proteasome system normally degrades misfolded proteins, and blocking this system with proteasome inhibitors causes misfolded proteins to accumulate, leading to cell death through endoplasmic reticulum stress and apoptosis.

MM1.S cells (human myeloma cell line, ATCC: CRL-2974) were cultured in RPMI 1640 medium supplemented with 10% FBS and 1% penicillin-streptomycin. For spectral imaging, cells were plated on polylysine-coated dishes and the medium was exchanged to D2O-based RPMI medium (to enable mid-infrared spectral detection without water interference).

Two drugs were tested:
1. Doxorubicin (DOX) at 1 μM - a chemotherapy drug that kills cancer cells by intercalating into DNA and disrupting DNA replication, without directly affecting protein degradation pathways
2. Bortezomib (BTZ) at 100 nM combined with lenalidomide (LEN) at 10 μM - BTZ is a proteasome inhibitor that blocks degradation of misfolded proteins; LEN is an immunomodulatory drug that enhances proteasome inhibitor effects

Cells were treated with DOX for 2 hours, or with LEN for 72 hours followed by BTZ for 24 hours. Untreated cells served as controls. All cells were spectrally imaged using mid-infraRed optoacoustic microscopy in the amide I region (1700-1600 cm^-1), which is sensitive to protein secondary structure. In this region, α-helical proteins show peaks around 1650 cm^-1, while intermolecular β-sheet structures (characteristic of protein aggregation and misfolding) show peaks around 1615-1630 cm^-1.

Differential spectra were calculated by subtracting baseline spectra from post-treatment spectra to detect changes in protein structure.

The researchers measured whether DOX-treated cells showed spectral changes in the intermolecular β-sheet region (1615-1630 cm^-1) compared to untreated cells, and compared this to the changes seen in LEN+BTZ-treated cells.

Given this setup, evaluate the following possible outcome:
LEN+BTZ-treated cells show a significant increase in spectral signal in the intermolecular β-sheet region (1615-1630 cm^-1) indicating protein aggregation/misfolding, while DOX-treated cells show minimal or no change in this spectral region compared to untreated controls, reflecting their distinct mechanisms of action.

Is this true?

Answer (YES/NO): YES